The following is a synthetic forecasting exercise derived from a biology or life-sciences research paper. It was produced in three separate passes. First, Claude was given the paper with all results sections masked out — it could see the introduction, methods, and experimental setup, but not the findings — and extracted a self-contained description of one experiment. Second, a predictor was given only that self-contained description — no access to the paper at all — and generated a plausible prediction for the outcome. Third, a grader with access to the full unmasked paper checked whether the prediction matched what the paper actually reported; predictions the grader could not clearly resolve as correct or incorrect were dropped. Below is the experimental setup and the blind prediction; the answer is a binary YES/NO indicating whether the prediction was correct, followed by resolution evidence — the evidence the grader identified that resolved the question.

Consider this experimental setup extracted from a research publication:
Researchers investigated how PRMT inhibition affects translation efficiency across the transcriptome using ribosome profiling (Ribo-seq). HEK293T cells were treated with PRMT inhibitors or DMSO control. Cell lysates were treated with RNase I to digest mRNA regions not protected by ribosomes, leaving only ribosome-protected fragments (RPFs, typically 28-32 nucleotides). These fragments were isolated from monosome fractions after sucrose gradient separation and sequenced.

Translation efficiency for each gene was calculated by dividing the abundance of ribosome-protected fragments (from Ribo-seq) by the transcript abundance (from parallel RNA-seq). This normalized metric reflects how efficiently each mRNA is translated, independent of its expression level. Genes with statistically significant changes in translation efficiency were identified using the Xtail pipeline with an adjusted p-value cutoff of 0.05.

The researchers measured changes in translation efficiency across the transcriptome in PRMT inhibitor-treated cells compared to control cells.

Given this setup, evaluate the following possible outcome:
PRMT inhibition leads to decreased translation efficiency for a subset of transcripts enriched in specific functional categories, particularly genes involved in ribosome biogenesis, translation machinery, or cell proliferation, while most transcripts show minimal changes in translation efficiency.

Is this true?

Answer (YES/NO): NO